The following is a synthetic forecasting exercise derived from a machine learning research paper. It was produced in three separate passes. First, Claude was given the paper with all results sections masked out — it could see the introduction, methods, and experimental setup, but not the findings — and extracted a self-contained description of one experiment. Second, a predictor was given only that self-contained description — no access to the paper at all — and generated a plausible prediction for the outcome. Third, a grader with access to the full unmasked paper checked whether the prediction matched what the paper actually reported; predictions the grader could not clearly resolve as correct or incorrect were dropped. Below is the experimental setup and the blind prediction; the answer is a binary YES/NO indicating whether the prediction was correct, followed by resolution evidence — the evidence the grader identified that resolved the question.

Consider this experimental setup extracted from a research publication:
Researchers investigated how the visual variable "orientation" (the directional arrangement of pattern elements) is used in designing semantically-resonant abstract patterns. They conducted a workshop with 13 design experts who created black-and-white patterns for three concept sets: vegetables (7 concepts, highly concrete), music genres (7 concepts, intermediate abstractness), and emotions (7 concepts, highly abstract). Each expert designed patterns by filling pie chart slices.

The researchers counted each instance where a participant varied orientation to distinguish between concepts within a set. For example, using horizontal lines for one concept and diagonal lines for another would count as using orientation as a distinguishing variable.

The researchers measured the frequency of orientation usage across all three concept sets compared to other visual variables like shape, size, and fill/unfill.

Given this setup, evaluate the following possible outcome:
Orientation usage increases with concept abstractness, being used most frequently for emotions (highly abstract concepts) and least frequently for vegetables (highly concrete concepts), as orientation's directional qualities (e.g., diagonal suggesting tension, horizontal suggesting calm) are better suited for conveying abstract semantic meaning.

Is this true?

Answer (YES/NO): NO